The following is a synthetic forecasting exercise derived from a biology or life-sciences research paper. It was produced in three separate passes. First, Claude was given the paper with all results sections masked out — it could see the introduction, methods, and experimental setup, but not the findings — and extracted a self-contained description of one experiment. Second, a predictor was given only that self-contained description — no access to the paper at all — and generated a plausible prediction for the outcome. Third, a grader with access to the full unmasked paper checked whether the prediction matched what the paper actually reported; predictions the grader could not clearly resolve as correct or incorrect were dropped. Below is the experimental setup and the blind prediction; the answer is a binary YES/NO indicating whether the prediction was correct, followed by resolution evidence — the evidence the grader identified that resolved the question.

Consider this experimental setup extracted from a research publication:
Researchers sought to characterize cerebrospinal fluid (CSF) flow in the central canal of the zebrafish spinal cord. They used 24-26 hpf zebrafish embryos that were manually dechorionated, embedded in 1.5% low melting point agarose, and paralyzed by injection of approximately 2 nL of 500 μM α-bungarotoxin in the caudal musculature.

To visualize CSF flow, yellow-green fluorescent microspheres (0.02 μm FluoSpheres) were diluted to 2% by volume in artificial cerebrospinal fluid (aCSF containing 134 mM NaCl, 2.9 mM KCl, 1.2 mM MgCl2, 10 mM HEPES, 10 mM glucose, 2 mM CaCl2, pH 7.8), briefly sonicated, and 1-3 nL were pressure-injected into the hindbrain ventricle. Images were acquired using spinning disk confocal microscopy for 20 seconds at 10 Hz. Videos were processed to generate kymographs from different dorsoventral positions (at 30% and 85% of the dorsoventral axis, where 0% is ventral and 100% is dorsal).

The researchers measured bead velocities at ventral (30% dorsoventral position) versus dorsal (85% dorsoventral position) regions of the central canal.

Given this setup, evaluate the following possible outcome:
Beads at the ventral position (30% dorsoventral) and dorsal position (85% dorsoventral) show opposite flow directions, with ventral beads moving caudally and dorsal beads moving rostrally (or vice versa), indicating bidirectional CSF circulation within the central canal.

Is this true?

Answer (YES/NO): YES